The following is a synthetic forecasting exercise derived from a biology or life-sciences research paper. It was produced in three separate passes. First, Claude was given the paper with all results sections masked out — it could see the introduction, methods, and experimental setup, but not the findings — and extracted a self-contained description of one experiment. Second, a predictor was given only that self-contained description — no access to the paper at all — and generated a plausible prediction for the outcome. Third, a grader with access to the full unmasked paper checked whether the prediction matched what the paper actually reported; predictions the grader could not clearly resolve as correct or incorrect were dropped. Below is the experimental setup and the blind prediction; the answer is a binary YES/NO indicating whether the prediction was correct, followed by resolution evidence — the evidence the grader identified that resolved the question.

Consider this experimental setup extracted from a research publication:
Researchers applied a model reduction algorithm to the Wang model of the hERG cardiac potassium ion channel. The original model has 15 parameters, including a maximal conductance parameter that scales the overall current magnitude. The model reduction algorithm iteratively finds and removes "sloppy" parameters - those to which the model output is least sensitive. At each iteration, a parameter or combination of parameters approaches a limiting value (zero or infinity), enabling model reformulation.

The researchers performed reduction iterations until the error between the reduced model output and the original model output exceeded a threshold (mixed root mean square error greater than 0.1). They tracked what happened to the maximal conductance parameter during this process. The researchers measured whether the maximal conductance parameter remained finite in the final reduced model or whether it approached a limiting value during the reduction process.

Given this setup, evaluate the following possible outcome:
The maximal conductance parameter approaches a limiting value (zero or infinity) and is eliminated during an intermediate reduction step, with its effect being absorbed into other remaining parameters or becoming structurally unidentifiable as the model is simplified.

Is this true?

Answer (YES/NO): NO